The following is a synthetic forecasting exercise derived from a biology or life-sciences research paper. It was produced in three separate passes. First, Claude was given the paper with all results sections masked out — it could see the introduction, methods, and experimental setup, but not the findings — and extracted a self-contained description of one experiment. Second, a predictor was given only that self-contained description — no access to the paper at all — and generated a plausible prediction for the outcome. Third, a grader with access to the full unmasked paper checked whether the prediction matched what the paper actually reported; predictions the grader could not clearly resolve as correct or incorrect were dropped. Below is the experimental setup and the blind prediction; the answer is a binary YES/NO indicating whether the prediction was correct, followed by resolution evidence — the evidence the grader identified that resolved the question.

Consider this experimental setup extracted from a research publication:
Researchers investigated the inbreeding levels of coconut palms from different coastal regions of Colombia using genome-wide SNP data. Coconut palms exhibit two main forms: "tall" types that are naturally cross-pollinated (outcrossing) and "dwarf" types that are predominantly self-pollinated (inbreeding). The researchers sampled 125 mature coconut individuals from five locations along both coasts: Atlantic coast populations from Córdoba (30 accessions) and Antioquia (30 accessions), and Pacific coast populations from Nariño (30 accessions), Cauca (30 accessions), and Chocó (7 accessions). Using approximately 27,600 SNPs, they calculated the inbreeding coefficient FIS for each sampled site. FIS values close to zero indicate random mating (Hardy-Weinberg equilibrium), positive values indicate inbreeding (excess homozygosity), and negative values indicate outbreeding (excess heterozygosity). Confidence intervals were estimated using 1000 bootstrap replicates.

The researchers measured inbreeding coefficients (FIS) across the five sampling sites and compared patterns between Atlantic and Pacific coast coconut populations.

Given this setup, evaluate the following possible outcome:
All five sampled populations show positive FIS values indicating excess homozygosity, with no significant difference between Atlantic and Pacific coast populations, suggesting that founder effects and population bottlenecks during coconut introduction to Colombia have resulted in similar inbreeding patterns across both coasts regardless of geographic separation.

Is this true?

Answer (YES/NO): NO